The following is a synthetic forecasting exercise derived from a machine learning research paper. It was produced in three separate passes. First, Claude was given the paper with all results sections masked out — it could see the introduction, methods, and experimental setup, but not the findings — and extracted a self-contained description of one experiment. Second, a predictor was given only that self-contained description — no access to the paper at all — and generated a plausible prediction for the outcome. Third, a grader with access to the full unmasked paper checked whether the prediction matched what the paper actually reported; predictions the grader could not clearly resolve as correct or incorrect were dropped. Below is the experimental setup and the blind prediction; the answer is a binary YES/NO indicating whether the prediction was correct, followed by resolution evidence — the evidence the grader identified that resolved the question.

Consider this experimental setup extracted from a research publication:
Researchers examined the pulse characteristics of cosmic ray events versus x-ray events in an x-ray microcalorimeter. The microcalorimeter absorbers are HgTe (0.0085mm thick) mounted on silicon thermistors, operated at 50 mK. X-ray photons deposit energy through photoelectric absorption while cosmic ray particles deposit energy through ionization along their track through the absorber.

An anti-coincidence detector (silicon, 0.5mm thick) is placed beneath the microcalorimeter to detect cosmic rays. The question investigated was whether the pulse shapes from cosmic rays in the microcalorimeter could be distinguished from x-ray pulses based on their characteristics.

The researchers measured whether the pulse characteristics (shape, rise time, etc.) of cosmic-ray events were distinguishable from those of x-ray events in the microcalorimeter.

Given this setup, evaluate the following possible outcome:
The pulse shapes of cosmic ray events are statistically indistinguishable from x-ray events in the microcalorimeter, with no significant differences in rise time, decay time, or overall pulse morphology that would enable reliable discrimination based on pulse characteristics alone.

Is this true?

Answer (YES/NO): YES